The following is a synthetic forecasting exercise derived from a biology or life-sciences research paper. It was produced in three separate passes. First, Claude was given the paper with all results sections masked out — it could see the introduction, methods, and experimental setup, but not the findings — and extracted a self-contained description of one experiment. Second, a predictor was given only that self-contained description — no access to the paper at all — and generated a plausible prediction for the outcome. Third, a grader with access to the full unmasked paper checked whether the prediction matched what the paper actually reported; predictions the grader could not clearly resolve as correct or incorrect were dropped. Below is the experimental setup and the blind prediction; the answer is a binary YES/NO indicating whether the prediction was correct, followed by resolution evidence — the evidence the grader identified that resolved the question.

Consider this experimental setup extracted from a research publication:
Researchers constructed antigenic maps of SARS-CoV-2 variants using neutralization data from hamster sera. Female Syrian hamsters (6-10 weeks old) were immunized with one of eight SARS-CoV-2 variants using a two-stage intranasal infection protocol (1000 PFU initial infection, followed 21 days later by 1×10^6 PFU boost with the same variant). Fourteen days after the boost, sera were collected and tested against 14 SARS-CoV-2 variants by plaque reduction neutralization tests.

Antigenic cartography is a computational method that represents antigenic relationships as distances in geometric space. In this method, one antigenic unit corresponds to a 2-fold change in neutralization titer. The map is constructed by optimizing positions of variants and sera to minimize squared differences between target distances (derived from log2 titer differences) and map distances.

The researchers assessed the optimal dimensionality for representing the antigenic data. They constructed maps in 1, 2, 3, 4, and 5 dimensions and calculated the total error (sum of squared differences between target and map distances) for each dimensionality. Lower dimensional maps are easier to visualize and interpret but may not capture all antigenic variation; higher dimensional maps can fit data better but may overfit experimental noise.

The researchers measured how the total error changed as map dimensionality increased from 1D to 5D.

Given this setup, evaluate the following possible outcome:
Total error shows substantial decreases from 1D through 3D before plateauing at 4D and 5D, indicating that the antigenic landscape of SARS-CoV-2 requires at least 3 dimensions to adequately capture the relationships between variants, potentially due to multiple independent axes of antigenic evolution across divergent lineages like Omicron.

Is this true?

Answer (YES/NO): NO